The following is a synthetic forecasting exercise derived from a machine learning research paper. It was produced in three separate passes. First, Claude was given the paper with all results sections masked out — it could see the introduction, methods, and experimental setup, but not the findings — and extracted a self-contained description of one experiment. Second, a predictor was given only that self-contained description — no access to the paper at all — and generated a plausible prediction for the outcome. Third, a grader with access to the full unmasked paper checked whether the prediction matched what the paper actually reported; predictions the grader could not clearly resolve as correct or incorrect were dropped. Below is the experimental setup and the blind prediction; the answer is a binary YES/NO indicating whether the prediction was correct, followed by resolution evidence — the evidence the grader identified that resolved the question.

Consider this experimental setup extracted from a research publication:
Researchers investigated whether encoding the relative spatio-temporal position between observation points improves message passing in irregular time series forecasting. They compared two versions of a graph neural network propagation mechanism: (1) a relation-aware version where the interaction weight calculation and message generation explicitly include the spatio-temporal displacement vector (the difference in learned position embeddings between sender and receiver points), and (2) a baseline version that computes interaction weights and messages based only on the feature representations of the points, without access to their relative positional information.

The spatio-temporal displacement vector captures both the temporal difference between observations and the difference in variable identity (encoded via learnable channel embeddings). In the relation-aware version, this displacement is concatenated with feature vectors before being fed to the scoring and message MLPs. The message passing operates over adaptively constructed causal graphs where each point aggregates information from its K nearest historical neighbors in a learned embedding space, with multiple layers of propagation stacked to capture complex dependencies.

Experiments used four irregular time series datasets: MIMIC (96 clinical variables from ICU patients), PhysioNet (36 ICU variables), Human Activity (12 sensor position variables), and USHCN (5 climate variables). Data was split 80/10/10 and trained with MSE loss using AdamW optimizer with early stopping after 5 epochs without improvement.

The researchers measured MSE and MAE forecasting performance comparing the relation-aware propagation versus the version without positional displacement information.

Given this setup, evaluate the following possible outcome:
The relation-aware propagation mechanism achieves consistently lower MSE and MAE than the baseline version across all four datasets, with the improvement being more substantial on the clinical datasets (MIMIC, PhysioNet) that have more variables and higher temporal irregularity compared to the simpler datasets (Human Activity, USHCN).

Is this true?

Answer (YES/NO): NO